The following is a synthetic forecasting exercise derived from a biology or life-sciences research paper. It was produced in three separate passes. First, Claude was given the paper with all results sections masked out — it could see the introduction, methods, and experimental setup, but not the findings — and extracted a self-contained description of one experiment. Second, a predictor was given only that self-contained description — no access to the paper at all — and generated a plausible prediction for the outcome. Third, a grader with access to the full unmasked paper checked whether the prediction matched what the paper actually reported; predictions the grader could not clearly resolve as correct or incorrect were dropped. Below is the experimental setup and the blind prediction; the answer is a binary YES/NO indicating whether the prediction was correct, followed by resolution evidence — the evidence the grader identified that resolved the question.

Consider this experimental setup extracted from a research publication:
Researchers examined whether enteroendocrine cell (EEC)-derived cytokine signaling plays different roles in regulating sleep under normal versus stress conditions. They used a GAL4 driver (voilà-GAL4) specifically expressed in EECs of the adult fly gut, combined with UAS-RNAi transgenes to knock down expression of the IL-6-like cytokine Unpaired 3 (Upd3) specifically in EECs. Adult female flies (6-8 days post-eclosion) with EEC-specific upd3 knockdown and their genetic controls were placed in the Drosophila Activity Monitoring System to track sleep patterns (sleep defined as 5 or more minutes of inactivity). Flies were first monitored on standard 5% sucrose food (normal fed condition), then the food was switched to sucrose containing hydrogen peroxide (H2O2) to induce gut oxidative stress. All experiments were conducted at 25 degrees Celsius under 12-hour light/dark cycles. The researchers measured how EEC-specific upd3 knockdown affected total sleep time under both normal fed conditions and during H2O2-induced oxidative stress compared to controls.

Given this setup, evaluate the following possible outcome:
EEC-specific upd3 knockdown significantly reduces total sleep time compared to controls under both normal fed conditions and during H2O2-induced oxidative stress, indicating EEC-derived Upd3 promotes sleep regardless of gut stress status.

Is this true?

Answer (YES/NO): NO